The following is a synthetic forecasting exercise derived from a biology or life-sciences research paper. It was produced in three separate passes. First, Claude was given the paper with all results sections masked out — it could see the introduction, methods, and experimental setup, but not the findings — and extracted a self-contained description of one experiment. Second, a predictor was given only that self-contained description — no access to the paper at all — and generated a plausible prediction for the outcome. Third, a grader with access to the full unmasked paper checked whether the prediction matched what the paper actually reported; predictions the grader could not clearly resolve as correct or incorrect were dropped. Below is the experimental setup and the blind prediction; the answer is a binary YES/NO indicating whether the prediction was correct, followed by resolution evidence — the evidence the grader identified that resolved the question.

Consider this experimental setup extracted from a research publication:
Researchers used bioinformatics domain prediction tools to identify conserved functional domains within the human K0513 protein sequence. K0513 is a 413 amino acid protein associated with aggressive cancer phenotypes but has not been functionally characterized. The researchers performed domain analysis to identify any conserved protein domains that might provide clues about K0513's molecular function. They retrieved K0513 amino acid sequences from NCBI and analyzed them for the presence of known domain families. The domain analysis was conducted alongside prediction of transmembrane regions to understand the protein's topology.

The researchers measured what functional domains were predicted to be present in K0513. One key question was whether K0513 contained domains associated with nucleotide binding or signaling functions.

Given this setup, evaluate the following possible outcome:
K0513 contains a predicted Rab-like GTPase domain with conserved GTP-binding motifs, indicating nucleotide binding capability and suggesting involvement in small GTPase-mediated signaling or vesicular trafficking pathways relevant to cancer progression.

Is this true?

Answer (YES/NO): NO